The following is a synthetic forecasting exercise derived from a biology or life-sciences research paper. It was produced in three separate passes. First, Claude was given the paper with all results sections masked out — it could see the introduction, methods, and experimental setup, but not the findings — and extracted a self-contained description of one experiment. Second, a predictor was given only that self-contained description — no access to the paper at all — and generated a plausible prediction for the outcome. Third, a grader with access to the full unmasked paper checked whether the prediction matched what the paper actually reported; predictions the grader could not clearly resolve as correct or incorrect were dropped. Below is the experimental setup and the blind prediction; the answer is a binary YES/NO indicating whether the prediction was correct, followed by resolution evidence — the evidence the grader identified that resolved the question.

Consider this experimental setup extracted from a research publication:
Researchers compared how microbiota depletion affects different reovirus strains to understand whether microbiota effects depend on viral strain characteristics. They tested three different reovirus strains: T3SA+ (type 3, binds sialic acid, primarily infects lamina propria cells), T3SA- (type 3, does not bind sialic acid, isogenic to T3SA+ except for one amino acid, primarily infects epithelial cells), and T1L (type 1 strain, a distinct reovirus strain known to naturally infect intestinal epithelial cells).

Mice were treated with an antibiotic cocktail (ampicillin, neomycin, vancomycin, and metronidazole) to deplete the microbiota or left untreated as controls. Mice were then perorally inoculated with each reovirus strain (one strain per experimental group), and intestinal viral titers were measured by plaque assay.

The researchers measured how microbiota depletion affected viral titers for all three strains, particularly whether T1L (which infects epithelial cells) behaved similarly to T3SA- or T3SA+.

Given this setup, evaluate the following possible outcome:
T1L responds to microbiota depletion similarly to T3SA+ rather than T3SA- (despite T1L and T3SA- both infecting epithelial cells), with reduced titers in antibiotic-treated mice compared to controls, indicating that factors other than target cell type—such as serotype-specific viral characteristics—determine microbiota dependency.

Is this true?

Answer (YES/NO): NO